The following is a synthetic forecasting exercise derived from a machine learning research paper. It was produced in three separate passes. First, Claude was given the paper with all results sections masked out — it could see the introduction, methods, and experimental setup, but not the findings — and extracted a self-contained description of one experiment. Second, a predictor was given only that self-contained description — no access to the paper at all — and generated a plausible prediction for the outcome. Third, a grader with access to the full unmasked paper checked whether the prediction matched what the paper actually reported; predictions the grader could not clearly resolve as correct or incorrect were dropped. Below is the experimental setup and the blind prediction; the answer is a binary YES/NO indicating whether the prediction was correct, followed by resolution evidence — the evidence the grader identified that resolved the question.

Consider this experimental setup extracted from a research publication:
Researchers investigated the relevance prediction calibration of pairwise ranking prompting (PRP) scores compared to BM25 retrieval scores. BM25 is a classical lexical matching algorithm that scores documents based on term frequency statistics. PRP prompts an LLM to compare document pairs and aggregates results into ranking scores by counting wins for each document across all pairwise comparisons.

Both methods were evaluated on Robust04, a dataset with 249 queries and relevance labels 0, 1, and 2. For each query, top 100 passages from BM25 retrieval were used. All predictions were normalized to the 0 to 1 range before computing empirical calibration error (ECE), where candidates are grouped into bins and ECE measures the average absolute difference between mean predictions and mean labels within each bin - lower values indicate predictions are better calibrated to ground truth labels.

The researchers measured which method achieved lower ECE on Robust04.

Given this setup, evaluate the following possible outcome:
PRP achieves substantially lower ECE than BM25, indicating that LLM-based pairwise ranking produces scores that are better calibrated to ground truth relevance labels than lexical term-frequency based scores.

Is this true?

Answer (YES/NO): NO